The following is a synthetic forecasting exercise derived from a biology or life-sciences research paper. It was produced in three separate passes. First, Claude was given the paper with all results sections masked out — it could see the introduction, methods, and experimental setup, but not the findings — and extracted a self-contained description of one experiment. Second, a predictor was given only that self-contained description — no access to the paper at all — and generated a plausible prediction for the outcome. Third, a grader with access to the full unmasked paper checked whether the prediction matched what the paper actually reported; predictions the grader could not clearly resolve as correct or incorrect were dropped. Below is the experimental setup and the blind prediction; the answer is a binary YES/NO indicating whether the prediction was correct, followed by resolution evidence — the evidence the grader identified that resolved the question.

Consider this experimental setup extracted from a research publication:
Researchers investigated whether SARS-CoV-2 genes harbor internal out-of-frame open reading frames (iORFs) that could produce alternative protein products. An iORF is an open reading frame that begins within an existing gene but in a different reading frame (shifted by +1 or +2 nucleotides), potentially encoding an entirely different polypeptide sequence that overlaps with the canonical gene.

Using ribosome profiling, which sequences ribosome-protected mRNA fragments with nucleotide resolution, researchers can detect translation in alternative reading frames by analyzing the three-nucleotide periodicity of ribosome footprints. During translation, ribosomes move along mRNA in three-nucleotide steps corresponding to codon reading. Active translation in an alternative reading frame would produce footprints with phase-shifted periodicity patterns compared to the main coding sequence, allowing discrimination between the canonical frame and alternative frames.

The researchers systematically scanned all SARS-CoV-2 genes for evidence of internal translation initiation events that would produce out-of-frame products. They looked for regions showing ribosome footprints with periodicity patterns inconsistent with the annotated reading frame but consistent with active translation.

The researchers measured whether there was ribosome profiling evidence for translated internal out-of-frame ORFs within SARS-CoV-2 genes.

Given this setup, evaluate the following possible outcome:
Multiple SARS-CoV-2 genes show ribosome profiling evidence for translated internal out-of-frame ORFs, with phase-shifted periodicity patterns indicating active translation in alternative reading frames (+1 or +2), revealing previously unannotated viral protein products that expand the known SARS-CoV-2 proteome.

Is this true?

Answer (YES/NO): YES